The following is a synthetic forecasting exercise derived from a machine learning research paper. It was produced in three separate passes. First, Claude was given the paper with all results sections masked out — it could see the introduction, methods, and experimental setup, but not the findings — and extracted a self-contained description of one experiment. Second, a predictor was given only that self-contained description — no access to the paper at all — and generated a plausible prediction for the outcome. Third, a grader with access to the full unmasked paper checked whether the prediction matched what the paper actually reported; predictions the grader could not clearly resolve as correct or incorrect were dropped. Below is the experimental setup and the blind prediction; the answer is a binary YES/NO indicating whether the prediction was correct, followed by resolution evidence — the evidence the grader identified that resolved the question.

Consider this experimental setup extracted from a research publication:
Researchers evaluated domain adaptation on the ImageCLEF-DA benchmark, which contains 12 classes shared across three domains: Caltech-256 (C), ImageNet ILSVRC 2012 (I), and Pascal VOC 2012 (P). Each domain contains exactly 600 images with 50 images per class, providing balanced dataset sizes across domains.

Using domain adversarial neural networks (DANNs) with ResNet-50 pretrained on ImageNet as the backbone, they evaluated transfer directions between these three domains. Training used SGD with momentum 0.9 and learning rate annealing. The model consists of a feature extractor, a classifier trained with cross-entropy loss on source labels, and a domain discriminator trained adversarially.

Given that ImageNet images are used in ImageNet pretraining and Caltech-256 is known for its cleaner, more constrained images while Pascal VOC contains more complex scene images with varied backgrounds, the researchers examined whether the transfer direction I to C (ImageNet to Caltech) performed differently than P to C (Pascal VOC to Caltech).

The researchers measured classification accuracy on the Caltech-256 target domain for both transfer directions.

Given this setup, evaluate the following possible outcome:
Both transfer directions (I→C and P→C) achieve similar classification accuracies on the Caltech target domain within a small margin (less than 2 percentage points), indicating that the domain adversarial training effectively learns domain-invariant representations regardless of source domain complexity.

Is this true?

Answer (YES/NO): NO